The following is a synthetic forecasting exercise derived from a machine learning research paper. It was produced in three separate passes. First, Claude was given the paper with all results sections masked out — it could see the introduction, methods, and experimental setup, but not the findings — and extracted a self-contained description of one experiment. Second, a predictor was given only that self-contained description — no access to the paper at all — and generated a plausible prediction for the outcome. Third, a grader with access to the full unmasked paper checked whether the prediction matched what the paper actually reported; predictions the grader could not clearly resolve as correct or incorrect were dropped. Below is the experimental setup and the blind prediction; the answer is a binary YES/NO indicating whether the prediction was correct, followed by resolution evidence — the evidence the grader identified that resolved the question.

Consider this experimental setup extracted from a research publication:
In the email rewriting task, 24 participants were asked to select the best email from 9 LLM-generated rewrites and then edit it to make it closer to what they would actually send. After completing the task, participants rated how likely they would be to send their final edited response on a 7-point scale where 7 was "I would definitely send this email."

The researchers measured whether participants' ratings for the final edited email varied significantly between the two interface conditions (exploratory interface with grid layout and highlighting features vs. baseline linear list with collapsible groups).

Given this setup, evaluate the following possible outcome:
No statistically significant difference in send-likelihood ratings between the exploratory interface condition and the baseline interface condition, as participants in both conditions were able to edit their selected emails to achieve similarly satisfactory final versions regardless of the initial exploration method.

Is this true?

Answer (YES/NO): YES